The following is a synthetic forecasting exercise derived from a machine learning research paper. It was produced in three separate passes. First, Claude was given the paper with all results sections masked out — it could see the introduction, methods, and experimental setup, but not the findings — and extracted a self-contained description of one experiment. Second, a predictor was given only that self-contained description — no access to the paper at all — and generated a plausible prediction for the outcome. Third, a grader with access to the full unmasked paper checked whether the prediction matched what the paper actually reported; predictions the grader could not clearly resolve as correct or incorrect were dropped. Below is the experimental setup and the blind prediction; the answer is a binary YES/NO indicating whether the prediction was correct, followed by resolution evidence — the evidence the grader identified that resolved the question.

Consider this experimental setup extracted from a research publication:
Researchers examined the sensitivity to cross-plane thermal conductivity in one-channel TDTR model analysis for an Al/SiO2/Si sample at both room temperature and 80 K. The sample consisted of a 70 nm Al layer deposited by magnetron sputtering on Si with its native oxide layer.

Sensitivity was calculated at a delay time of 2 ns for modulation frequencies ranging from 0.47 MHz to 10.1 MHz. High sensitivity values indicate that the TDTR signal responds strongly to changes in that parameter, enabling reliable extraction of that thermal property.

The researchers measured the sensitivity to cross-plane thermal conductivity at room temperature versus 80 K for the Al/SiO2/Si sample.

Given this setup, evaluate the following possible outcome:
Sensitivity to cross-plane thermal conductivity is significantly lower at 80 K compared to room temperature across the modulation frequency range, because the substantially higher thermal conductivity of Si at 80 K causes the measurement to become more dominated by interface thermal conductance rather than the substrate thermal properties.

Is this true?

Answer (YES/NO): NO